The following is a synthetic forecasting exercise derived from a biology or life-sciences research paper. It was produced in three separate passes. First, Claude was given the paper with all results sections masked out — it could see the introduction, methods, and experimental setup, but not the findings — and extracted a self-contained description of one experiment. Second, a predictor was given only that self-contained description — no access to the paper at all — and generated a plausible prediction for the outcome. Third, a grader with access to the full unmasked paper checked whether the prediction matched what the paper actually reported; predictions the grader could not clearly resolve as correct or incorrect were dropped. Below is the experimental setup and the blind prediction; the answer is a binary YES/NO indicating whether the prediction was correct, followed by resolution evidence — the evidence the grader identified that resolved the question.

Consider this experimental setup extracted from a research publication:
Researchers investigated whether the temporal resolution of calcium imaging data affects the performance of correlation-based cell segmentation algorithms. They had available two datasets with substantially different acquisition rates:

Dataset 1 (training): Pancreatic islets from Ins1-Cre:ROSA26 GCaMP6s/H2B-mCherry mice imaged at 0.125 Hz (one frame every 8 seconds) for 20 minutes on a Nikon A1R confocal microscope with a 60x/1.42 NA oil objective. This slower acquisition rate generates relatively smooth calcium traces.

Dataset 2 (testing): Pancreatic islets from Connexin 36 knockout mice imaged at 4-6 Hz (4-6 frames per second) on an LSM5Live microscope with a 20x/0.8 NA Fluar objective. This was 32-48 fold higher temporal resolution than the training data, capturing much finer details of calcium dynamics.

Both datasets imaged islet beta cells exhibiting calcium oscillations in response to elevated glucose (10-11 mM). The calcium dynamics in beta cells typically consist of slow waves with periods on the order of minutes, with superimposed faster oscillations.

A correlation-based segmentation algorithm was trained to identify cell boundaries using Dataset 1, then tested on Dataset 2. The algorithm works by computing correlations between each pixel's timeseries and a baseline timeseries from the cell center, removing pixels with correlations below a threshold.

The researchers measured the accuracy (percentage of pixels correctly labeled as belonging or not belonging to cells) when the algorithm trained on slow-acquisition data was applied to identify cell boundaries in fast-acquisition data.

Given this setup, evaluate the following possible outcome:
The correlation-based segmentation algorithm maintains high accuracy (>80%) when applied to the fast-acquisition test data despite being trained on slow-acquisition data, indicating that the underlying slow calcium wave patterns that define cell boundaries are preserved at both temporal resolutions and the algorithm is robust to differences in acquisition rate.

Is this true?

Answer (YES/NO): NO